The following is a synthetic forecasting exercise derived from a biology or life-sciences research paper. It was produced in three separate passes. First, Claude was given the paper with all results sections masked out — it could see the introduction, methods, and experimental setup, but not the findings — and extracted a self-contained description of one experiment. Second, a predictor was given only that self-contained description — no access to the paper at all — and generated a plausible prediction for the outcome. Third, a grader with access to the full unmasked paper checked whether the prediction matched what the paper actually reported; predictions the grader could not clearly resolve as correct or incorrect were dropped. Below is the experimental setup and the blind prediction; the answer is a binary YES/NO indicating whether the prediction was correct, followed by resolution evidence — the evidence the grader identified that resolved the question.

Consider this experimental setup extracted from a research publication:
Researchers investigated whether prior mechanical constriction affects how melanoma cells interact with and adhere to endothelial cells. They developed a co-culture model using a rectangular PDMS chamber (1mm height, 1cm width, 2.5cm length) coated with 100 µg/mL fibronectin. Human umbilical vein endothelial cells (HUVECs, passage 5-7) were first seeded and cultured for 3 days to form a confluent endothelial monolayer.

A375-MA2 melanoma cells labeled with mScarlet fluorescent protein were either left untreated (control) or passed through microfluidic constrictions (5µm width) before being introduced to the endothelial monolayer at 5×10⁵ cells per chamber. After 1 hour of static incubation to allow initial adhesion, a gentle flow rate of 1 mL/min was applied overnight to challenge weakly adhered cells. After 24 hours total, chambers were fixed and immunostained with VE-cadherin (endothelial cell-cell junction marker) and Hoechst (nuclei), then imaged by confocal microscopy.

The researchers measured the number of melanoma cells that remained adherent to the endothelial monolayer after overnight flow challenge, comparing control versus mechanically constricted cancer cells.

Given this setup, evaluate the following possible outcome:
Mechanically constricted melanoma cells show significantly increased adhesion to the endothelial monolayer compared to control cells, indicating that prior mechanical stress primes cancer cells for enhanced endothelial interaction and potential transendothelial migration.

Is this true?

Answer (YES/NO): YES